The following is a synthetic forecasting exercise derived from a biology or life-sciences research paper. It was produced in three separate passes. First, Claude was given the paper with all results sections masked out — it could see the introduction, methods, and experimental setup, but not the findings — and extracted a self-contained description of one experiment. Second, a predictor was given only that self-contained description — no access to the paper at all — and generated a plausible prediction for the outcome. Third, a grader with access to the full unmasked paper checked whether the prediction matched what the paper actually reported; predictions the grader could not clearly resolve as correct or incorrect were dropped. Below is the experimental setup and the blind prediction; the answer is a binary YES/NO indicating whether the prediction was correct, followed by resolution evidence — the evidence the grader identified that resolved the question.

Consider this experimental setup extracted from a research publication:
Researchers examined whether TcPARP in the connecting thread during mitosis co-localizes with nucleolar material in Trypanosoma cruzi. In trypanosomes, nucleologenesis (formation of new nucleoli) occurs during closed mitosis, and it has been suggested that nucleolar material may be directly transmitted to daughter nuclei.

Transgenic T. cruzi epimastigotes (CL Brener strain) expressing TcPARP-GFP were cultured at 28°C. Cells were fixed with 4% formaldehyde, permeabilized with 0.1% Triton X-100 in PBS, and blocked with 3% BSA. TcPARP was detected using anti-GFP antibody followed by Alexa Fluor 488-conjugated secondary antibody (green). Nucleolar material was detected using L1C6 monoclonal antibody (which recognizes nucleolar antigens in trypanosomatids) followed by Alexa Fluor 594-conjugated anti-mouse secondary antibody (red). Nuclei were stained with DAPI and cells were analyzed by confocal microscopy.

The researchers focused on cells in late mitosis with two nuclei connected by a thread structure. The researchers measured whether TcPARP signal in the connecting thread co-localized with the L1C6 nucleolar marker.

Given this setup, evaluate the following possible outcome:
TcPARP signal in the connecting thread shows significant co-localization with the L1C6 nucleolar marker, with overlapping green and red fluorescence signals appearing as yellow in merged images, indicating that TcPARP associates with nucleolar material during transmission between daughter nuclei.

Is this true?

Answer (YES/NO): YES